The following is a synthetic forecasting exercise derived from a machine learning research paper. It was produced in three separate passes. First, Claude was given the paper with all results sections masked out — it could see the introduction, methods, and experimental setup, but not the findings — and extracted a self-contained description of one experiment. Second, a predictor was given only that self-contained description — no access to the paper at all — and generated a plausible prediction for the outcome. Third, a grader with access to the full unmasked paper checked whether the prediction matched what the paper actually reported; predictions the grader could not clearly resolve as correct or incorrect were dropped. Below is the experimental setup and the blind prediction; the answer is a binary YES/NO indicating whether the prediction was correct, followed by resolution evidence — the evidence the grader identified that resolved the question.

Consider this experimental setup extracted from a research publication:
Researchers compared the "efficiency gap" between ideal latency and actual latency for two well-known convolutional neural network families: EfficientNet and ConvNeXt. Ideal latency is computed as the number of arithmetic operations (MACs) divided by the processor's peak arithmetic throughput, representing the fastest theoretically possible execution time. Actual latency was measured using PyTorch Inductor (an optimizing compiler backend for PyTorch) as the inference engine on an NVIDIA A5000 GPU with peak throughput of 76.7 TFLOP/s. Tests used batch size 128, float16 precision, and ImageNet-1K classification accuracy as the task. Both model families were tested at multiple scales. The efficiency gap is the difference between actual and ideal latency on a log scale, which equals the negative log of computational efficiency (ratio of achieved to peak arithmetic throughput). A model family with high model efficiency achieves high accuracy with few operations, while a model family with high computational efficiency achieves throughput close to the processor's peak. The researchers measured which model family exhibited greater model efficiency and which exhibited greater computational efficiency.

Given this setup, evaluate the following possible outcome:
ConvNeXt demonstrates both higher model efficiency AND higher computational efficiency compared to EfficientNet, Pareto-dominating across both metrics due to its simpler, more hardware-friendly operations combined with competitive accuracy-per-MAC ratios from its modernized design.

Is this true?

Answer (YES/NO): NO